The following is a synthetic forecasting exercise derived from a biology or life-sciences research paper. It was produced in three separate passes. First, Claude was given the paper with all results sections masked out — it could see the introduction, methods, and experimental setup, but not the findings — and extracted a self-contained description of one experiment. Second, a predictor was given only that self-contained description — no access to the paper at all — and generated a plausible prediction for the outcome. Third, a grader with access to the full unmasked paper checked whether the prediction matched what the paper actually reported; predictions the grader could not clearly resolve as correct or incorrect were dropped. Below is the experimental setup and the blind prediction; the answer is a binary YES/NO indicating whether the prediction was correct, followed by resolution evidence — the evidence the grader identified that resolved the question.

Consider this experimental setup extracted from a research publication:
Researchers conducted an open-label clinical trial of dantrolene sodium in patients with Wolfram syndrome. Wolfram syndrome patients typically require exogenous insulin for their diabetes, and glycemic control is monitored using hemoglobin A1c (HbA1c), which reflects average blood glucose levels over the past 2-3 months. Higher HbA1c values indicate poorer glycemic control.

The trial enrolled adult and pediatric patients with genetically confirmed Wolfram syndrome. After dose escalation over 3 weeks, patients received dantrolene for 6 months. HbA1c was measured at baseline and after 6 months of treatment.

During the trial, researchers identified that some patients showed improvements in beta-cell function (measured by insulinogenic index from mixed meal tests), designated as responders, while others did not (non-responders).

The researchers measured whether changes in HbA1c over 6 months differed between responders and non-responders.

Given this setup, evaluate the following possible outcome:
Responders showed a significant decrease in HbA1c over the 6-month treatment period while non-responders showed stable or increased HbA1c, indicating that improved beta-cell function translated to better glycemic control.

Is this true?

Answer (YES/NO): NO